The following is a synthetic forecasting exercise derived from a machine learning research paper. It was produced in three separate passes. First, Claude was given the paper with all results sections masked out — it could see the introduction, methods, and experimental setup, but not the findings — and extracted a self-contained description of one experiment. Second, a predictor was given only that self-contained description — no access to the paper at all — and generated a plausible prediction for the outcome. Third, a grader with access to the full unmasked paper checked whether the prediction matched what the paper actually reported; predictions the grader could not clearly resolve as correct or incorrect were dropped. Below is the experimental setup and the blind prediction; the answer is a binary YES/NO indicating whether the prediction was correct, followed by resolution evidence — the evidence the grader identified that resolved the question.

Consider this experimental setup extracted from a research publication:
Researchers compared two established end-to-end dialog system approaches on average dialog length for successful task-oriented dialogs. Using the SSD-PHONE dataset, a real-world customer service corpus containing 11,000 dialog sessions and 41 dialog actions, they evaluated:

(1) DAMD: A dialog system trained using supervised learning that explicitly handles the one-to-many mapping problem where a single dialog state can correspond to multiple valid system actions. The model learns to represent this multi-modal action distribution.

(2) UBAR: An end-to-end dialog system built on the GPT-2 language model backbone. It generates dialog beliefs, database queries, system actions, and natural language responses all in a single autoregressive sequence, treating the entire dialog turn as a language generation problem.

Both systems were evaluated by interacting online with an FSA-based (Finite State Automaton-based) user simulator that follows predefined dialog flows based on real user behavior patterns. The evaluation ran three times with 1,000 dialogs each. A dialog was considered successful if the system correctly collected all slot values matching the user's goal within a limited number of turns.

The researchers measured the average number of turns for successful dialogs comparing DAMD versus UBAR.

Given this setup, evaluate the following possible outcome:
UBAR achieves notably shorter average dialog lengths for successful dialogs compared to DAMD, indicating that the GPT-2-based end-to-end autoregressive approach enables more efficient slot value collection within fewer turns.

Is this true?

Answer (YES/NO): NO